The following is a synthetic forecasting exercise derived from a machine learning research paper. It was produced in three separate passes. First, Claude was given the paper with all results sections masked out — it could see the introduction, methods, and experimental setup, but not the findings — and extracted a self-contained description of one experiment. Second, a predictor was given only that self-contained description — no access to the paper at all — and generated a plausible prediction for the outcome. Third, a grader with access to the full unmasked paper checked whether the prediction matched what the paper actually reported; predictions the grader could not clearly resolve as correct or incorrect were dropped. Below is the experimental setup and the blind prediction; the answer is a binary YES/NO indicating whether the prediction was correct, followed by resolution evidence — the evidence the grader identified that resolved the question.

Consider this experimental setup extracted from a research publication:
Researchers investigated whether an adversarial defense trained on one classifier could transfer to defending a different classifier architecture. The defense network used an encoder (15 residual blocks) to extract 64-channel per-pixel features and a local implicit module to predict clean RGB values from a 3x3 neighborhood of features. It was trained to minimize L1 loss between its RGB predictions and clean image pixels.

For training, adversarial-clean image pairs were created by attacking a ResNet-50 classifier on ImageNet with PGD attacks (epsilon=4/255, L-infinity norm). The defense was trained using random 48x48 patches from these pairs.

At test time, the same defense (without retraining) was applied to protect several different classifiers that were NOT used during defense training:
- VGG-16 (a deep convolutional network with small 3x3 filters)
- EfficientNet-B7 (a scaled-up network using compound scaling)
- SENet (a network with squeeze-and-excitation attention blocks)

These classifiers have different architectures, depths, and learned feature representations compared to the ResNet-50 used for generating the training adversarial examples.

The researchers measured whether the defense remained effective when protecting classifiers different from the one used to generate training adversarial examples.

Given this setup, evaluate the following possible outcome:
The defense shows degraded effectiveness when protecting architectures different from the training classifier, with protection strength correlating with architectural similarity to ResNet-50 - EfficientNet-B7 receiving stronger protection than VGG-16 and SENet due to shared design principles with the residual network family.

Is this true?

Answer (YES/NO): NO